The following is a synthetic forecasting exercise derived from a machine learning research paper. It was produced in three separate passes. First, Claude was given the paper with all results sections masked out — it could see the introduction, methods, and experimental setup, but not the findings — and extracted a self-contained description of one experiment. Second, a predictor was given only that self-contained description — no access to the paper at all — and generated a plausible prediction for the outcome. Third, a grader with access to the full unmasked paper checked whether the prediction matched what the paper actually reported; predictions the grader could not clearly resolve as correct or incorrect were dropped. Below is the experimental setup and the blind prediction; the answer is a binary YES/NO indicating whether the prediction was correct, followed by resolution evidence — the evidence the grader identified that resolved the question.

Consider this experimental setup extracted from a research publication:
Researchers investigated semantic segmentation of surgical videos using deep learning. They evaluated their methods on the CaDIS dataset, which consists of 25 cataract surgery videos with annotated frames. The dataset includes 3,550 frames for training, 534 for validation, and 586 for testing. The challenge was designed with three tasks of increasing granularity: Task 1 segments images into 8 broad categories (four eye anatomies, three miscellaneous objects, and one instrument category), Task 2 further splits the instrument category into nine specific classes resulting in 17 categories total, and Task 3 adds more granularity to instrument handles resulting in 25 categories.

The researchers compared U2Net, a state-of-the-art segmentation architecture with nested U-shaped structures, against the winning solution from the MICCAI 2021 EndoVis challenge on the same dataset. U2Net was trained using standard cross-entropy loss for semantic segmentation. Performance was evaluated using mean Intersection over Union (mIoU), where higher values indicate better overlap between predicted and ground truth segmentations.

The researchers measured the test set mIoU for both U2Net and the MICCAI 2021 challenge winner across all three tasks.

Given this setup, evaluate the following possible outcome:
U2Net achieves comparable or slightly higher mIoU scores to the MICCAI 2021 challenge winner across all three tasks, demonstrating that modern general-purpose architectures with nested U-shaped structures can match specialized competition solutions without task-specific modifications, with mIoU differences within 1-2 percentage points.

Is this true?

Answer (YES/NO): NO